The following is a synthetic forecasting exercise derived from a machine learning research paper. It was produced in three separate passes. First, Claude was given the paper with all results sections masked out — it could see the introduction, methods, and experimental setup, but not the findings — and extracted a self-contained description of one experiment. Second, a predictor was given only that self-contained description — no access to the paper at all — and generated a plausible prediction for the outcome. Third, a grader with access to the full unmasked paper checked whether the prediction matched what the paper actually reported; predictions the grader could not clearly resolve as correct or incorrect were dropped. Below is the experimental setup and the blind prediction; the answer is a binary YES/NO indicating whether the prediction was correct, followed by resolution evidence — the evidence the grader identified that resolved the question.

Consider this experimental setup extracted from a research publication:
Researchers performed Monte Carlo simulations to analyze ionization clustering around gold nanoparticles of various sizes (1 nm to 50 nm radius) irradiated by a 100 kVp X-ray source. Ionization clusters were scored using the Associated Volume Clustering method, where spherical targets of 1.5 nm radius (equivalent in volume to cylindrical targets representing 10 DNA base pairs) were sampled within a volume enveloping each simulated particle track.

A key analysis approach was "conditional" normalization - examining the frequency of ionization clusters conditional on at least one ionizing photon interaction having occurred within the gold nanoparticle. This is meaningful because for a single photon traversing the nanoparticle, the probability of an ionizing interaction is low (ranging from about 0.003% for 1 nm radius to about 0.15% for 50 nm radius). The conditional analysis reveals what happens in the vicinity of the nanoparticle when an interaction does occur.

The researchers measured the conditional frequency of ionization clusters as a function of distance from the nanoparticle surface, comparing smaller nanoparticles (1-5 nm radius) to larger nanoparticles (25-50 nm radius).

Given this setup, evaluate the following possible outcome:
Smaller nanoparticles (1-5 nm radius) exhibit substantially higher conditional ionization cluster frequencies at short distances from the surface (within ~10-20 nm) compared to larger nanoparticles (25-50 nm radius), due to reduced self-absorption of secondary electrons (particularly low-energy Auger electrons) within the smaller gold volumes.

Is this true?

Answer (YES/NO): NO